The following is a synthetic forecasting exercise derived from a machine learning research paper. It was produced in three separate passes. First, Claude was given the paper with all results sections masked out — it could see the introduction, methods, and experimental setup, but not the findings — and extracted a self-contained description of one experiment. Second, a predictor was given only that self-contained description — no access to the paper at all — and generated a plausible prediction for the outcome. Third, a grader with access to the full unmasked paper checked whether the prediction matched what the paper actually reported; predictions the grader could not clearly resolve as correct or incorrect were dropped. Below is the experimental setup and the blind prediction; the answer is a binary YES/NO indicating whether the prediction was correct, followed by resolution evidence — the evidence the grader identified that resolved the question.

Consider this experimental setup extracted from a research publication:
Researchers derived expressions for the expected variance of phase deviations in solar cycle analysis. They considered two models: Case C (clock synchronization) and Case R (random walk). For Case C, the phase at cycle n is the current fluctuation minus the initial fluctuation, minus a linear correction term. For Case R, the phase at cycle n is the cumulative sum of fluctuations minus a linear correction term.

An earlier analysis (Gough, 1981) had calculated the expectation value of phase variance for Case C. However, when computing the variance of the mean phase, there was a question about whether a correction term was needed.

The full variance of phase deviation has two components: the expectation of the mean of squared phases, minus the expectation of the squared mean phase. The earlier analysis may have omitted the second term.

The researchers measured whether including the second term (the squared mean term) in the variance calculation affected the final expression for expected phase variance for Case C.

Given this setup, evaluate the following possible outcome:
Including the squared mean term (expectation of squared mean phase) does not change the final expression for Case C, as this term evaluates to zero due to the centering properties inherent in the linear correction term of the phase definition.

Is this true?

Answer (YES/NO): NO